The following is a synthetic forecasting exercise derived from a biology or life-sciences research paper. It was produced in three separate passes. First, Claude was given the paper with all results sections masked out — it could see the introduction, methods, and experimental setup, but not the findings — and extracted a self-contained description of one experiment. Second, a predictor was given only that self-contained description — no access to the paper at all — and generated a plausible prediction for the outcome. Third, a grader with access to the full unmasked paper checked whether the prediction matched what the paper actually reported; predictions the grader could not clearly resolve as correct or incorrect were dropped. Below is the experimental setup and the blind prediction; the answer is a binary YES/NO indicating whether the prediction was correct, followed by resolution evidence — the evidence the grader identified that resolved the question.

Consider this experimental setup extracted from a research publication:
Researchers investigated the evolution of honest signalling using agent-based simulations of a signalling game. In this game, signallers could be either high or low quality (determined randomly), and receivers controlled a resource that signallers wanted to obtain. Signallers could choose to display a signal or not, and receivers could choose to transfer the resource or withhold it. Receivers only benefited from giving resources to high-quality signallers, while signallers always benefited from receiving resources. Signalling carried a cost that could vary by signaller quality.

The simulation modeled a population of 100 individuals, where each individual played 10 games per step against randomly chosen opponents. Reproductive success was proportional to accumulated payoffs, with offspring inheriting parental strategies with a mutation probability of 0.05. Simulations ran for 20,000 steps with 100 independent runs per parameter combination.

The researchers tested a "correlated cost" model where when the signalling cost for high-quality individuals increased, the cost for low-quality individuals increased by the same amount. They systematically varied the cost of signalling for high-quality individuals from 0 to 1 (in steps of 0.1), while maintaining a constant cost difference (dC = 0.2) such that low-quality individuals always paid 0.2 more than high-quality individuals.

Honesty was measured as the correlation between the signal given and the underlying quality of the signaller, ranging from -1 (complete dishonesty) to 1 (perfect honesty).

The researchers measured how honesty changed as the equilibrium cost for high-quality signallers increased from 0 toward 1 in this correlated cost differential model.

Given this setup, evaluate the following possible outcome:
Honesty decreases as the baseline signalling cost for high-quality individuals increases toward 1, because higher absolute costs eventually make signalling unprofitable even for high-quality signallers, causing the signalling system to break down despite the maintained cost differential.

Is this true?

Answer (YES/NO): NO